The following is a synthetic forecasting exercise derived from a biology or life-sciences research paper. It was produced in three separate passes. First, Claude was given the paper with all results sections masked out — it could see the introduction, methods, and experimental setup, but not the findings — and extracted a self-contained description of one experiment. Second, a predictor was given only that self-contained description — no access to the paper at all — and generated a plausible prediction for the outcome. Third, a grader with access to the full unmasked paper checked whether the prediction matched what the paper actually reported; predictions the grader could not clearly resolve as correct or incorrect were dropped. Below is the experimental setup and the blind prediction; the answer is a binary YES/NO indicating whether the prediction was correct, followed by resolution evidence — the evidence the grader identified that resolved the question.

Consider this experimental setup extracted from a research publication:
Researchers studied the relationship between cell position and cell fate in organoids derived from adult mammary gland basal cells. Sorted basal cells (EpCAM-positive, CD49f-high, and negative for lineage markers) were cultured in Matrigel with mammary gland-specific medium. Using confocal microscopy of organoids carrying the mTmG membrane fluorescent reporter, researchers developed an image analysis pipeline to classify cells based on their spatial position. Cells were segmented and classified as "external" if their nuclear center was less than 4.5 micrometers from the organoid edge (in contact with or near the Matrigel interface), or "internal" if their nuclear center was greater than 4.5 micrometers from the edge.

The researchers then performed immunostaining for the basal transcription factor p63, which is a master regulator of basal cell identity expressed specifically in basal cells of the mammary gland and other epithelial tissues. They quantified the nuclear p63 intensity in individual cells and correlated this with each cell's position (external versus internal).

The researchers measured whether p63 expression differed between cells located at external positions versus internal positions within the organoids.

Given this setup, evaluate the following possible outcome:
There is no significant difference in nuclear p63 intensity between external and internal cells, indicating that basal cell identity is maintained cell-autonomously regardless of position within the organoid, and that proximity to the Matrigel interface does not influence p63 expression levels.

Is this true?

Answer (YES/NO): NO